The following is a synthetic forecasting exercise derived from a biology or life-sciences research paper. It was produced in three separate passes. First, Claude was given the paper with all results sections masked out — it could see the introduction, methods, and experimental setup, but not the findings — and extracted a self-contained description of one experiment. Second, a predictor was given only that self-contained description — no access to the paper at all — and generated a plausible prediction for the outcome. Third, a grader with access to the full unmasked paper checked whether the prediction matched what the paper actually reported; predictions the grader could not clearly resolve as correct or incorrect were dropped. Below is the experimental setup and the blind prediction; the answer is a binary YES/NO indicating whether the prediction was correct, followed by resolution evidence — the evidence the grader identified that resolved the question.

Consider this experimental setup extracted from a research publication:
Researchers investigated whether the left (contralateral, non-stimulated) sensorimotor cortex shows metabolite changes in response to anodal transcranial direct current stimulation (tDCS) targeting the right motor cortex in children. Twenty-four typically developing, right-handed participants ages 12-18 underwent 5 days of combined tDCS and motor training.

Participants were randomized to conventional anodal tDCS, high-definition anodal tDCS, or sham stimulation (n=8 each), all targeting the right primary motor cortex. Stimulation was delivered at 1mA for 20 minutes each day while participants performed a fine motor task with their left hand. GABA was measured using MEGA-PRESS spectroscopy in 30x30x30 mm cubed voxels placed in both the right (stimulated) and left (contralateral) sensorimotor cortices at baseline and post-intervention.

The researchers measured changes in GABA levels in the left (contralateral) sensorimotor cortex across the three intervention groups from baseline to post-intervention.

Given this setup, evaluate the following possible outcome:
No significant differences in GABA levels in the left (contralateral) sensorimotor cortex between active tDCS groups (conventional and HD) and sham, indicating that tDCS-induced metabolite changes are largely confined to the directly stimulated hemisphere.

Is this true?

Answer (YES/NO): NO